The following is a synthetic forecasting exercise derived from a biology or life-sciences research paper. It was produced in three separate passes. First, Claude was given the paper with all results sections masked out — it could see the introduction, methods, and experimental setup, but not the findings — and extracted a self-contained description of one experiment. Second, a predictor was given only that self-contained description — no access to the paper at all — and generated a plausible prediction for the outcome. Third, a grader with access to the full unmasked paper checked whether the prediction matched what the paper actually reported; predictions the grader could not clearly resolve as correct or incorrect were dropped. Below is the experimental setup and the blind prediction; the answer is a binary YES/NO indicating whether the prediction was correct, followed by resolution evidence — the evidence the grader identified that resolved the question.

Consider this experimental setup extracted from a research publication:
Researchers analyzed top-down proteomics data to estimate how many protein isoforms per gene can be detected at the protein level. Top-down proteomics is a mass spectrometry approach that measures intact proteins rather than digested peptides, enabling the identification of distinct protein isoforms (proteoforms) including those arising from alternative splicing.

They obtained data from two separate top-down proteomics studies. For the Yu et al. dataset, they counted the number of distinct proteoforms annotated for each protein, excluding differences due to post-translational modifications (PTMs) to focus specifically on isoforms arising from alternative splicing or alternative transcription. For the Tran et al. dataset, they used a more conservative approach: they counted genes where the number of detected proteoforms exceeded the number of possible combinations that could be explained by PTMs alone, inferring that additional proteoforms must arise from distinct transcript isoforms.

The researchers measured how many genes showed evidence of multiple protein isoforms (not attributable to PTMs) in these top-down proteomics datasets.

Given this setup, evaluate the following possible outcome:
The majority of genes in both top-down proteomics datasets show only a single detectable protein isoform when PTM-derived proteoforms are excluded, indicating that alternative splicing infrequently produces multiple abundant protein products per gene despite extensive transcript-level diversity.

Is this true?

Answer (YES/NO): NO